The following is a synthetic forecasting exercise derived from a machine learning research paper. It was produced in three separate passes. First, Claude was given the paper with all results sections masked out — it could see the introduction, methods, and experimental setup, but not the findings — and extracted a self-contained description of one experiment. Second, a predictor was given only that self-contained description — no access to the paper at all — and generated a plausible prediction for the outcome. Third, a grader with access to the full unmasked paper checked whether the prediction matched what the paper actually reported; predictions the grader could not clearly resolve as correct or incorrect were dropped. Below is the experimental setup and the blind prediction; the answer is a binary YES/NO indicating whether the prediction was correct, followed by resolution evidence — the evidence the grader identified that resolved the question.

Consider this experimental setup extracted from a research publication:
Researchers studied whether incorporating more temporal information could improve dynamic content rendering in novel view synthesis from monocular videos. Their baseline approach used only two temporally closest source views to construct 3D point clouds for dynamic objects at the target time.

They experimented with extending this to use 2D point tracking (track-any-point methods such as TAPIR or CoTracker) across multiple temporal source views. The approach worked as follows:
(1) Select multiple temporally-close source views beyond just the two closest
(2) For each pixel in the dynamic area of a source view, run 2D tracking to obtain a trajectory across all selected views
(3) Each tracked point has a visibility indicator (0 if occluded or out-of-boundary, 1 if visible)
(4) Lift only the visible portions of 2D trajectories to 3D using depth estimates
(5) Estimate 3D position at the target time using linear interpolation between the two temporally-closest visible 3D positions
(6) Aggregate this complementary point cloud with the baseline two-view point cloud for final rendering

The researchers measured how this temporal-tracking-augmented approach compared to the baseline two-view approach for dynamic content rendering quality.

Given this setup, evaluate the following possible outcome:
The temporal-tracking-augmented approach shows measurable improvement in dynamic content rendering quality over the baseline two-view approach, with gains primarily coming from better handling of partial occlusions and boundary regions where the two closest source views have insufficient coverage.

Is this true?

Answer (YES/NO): NO